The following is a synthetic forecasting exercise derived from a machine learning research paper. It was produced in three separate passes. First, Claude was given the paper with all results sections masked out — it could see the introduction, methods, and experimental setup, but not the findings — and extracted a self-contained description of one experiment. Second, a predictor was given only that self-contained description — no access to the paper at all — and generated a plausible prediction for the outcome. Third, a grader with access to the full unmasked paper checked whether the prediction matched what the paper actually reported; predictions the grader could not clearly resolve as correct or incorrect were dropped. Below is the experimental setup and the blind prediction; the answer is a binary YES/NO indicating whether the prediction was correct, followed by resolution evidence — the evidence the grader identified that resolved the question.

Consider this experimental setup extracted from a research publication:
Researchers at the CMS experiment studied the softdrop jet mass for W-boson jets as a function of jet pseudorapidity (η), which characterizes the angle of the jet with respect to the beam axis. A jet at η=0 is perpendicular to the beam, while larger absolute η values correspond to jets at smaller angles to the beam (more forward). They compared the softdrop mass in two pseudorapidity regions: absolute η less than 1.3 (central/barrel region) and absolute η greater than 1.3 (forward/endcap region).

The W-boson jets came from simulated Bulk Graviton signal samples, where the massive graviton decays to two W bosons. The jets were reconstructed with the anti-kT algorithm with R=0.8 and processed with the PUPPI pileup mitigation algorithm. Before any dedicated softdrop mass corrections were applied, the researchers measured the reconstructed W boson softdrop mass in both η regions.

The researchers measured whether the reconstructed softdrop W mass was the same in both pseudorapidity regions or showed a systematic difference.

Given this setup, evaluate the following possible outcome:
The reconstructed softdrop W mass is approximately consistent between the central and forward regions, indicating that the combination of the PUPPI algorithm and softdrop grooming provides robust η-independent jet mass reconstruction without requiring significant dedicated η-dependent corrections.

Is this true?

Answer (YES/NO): NO